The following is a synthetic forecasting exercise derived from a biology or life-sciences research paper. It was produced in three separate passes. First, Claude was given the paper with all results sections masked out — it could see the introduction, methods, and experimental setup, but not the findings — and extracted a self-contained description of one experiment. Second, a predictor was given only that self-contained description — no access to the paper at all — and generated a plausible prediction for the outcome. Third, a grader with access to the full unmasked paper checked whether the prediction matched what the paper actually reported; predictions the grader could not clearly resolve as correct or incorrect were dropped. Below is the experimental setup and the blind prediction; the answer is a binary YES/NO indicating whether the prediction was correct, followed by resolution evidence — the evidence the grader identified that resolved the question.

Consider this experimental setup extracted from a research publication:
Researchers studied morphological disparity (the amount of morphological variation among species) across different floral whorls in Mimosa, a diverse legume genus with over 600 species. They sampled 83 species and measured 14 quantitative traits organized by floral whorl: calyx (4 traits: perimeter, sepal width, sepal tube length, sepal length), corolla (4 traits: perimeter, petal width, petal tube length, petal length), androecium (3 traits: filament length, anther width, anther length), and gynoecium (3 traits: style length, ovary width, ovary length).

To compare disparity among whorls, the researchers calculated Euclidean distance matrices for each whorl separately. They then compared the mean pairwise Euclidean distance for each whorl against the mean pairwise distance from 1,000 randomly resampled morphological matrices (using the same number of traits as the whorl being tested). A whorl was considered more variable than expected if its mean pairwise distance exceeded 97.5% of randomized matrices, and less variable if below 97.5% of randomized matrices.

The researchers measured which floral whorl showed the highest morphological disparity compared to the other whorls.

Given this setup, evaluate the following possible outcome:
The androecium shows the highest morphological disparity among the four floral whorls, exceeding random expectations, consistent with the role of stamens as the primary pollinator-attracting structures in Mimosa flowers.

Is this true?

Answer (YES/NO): NO